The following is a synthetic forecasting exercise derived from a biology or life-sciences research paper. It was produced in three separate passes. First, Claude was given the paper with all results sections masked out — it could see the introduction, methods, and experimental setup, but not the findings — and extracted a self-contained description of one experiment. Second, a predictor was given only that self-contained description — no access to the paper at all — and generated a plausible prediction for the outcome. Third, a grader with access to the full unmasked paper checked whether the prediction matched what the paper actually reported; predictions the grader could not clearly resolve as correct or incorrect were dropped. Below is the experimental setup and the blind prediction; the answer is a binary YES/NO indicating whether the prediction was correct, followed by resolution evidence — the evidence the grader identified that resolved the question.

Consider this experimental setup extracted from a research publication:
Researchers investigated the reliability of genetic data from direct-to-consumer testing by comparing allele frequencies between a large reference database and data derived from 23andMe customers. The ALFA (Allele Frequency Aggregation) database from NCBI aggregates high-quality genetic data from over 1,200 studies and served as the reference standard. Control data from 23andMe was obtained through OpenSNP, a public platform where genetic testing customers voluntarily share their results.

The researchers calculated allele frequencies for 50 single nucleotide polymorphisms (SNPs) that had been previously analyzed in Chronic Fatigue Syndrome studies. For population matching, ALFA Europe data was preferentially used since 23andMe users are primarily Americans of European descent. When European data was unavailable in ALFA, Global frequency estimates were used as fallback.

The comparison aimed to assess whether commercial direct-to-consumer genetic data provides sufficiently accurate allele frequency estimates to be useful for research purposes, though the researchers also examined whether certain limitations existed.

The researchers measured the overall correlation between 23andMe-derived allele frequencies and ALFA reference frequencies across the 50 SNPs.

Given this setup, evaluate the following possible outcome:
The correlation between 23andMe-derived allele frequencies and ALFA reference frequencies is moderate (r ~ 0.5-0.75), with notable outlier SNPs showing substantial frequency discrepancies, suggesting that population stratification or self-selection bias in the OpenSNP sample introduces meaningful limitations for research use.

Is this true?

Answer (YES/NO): NO